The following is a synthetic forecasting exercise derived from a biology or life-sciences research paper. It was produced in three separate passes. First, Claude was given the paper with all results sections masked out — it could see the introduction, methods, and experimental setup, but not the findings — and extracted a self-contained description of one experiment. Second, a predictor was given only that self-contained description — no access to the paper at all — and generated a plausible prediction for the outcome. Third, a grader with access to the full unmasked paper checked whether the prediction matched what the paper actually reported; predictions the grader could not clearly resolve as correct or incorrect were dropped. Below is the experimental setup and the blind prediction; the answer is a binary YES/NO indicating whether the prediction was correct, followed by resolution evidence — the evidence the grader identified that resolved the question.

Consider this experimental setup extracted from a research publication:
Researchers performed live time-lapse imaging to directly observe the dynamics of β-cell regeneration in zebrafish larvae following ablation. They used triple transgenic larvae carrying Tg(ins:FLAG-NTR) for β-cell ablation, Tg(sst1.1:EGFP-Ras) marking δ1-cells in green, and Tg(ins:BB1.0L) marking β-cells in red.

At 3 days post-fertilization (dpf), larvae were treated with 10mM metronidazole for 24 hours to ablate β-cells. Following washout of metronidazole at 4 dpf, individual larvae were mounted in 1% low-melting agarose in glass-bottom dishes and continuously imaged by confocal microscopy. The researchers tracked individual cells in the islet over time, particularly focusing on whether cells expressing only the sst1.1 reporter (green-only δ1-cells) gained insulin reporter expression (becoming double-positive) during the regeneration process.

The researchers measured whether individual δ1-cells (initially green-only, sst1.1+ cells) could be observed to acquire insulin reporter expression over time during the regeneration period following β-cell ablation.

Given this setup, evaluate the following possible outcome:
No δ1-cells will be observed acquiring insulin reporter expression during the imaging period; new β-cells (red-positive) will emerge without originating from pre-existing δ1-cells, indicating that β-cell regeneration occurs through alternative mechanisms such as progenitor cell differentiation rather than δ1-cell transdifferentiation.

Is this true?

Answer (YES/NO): NO